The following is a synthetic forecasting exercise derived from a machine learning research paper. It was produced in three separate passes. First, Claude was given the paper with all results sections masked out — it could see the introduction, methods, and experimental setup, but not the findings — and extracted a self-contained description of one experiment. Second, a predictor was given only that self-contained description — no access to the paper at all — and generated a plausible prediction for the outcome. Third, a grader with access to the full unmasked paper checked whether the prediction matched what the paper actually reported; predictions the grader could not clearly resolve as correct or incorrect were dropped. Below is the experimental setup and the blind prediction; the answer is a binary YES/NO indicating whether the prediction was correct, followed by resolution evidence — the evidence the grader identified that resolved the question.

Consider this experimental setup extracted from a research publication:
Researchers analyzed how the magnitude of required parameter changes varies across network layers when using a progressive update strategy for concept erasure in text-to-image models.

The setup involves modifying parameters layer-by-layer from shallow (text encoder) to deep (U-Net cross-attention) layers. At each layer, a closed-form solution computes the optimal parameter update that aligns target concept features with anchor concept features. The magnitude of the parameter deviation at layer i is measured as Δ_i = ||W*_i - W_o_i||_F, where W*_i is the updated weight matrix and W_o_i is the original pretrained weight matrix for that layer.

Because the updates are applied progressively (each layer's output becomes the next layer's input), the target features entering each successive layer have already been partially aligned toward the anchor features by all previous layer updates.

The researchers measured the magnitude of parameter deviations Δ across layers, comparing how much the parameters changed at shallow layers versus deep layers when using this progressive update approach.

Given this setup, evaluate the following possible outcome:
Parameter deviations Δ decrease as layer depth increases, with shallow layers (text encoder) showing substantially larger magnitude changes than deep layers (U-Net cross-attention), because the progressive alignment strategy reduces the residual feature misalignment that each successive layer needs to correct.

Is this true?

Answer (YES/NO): YES